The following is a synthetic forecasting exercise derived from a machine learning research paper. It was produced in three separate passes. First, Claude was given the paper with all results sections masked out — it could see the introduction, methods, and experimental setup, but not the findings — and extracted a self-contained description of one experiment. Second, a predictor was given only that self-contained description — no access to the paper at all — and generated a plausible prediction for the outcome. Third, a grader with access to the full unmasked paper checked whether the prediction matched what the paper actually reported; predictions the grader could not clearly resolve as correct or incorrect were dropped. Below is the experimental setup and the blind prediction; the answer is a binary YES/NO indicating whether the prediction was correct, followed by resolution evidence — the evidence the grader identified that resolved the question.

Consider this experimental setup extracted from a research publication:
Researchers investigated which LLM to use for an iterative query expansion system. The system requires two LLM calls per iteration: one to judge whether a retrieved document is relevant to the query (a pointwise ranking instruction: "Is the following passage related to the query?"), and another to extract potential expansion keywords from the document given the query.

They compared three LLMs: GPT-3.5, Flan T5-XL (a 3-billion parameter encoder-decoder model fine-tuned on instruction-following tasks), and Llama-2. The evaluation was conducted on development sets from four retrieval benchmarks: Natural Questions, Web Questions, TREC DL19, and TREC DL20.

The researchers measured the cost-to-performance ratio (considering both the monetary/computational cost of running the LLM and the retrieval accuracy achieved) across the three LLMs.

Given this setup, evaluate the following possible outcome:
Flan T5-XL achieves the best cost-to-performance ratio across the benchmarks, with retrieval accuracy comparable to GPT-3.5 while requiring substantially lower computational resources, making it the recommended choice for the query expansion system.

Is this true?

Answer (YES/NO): NO